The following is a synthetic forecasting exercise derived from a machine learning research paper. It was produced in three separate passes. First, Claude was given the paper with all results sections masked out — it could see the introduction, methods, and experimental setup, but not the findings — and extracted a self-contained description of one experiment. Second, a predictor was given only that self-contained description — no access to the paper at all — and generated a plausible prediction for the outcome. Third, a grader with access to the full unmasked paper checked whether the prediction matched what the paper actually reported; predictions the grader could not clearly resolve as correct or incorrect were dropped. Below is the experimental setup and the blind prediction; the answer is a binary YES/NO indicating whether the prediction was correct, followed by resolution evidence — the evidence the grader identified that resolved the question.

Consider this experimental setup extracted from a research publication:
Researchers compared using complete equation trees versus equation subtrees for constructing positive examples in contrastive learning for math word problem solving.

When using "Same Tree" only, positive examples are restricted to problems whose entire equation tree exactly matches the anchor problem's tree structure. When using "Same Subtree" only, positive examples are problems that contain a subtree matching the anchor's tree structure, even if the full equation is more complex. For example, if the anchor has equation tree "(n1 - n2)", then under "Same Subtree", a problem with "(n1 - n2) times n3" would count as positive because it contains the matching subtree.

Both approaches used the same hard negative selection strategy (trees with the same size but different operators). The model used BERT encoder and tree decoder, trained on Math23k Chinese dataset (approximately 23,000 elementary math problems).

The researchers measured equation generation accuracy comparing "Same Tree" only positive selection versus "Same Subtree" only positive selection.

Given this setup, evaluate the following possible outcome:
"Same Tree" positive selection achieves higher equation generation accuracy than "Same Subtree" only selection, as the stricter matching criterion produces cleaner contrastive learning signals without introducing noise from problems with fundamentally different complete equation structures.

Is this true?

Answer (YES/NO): NO